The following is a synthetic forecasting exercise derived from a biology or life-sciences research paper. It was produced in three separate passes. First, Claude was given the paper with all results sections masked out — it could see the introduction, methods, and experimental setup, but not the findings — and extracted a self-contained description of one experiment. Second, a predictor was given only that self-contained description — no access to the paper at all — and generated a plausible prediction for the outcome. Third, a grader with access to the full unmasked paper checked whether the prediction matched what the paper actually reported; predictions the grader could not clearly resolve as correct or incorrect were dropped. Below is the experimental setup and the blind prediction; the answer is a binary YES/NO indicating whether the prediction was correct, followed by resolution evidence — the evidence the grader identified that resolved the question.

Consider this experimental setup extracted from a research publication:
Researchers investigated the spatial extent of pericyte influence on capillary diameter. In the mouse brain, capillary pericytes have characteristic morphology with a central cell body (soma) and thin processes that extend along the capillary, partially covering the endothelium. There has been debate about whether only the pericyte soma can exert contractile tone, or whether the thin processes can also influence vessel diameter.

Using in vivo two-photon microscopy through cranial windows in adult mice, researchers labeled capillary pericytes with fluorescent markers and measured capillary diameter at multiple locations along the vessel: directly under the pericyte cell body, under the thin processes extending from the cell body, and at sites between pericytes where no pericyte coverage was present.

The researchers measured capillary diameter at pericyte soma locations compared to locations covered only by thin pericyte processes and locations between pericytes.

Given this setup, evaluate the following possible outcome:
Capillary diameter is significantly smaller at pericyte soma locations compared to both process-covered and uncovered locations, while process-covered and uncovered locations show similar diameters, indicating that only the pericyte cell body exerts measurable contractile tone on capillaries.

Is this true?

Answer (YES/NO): NO